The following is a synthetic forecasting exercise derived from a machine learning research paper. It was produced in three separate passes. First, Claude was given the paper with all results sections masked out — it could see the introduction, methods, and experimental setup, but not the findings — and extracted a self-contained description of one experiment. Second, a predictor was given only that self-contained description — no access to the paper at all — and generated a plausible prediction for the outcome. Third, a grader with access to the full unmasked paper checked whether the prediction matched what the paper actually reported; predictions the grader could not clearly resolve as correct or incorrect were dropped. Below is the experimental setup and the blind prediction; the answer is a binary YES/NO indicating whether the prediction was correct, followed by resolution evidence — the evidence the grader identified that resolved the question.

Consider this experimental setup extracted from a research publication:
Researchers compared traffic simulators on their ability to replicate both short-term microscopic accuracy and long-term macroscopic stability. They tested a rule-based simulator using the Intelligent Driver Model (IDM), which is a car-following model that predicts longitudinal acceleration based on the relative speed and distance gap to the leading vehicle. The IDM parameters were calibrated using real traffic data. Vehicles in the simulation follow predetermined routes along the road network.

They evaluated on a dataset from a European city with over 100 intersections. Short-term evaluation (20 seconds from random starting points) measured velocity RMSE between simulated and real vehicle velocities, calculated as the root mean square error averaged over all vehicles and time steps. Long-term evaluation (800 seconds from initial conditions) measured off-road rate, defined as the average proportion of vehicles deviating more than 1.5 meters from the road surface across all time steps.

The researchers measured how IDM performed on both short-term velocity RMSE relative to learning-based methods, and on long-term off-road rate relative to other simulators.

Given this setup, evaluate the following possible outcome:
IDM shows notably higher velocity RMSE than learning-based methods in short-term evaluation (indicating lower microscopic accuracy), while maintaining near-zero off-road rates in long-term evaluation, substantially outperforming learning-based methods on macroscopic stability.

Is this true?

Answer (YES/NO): NO